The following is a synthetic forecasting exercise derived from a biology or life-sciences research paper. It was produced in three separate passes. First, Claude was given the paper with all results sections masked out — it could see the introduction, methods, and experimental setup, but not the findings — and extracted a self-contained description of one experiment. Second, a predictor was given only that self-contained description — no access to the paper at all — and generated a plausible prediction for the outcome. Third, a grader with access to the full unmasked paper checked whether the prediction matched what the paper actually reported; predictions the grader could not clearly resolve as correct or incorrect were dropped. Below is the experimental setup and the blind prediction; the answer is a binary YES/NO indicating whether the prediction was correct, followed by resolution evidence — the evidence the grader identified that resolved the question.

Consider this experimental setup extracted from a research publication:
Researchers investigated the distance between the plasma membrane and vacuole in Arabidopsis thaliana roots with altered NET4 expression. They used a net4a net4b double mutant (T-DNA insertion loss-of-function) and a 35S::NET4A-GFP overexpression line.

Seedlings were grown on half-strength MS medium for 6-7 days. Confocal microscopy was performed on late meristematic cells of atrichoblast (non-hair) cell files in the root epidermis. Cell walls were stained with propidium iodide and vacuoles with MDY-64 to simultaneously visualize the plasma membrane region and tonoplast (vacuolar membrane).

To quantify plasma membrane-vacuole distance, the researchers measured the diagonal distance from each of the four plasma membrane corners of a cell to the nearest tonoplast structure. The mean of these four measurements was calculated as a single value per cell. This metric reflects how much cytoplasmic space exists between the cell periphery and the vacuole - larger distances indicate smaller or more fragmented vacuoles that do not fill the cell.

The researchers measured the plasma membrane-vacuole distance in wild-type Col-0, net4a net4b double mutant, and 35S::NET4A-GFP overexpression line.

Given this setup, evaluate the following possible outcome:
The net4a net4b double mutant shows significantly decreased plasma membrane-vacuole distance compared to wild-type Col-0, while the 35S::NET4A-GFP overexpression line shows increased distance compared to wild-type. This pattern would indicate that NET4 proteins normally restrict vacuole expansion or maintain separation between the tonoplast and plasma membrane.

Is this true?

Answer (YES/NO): NO